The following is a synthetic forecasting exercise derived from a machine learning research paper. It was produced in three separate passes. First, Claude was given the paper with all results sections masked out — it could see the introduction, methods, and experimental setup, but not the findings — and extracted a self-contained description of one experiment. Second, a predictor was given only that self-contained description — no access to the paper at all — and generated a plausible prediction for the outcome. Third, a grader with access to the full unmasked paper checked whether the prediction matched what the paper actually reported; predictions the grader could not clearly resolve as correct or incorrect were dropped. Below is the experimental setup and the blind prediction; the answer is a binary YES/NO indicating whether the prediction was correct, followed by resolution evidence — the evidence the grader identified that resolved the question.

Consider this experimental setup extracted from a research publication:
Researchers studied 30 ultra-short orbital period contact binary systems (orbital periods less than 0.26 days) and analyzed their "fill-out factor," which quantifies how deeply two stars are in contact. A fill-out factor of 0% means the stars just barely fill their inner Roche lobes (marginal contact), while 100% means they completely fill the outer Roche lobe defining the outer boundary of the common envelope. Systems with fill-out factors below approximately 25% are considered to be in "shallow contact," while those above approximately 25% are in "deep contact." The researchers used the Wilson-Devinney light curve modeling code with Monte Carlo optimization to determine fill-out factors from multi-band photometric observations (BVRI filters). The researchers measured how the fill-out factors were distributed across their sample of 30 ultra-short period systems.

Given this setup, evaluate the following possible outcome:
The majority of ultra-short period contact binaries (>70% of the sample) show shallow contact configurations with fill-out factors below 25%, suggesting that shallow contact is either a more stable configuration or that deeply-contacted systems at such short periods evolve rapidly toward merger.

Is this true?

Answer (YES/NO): YES